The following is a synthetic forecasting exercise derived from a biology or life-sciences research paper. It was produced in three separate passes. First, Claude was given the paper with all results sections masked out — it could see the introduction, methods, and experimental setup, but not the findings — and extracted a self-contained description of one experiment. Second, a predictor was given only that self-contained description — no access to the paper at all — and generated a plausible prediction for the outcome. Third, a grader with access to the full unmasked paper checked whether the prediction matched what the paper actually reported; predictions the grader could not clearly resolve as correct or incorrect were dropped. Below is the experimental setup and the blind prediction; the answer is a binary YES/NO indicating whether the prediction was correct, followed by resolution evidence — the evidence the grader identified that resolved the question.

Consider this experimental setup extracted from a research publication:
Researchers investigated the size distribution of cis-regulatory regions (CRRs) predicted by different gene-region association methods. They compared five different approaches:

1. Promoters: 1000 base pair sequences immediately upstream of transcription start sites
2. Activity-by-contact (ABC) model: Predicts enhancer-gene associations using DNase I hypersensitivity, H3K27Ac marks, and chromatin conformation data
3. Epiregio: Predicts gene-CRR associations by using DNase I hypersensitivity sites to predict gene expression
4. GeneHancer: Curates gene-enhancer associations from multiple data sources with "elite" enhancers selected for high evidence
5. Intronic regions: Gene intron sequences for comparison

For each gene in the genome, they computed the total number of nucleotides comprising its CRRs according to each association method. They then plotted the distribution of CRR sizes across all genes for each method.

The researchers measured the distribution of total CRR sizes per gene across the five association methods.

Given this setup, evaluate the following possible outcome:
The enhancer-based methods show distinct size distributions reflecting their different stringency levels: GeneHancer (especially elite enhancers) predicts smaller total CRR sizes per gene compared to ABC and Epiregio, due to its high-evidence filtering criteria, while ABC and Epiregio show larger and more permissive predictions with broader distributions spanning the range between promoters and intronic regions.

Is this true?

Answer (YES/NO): NO